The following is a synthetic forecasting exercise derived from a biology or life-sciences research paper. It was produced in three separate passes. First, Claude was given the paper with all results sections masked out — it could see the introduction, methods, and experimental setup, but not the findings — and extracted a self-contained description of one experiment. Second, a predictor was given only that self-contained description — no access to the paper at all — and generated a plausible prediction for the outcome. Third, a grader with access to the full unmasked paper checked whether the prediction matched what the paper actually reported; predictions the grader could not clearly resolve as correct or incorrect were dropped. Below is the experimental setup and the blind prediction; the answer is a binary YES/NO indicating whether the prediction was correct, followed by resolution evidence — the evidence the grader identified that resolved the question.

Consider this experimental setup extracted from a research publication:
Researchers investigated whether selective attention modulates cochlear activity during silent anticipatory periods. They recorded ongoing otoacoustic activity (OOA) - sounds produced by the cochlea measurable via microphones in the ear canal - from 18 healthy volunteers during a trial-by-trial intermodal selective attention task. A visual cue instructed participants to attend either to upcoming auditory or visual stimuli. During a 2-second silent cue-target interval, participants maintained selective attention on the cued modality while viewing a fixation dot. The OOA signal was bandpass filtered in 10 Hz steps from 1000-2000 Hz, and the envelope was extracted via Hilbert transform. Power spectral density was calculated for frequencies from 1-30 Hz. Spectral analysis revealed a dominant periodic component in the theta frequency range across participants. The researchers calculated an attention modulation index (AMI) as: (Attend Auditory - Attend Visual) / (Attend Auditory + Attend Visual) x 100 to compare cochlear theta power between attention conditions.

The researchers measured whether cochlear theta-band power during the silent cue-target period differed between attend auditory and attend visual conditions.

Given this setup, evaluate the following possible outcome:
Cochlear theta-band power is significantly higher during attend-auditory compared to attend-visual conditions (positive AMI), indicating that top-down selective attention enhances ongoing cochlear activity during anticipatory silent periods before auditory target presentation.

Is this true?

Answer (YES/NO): YES